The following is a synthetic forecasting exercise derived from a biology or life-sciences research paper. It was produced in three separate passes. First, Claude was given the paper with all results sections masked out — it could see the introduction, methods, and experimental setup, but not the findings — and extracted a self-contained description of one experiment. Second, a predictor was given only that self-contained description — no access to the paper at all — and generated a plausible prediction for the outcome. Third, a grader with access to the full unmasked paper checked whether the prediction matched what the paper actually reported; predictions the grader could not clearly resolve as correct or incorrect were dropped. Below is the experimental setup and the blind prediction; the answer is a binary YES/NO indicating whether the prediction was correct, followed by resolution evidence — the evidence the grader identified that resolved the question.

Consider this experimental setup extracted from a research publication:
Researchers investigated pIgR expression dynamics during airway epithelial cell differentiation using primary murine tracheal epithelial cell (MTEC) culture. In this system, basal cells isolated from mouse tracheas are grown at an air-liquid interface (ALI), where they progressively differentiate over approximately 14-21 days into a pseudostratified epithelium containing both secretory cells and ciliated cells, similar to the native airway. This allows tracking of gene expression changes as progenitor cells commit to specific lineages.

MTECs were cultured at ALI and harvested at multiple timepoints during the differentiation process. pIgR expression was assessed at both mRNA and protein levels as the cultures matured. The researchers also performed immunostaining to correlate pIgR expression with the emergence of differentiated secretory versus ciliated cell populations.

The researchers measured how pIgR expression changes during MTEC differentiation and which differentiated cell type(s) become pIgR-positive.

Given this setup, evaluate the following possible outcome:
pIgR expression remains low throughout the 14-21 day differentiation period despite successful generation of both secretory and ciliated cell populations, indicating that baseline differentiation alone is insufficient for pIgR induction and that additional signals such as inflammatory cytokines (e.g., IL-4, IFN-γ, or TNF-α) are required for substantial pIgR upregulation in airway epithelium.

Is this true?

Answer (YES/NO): NO